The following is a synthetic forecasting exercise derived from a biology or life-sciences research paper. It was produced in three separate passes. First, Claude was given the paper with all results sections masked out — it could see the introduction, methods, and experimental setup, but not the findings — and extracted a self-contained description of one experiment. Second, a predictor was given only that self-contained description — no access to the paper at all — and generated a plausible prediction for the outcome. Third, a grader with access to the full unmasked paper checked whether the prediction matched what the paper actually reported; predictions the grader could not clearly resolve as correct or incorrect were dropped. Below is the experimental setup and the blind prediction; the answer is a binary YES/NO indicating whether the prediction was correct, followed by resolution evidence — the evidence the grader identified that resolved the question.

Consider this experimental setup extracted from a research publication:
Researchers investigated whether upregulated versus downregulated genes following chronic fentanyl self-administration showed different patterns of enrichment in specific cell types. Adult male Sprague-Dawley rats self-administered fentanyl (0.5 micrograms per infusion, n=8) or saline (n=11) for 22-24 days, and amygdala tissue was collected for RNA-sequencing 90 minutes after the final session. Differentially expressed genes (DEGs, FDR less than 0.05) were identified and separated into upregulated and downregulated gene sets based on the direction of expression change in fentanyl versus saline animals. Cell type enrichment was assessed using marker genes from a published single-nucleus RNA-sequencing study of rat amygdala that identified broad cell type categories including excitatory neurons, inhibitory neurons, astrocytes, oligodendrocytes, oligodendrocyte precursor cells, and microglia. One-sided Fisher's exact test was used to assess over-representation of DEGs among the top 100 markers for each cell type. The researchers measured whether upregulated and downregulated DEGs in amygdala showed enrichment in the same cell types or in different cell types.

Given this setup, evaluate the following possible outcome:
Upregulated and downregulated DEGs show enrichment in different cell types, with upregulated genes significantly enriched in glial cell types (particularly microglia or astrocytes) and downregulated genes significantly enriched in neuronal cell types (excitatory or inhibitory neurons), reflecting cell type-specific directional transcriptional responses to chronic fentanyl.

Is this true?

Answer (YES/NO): NO